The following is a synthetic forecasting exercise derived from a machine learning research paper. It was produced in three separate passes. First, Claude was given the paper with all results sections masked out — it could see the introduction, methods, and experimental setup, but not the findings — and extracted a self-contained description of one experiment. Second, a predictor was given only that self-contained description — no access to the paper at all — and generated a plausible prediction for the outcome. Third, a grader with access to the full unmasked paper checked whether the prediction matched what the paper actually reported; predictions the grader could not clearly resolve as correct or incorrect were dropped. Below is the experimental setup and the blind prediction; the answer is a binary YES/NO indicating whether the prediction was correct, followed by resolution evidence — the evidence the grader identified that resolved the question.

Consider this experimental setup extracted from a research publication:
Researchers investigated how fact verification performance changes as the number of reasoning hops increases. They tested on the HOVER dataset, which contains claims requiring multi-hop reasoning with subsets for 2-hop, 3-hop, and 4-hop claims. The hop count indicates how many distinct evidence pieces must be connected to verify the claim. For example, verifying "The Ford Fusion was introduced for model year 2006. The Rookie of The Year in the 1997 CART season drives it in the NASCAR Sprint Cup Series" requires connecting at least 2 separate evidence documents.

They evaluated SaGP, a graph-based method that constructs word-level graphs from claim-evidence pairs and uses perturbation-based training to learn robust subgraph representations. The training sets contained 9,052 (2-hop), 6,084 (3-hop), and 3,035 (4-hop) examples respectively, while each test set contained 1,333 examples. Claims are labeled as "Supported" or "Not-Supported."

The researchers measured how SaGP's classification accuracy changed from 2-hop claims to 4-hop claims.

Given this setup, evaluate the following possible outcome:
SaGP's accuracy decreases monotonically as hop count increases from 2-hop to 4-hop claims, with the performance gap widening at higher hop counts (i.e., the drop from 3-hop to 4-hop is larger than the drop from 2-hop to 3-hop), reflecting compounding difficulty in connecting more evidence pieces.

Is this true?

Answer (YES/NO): NO